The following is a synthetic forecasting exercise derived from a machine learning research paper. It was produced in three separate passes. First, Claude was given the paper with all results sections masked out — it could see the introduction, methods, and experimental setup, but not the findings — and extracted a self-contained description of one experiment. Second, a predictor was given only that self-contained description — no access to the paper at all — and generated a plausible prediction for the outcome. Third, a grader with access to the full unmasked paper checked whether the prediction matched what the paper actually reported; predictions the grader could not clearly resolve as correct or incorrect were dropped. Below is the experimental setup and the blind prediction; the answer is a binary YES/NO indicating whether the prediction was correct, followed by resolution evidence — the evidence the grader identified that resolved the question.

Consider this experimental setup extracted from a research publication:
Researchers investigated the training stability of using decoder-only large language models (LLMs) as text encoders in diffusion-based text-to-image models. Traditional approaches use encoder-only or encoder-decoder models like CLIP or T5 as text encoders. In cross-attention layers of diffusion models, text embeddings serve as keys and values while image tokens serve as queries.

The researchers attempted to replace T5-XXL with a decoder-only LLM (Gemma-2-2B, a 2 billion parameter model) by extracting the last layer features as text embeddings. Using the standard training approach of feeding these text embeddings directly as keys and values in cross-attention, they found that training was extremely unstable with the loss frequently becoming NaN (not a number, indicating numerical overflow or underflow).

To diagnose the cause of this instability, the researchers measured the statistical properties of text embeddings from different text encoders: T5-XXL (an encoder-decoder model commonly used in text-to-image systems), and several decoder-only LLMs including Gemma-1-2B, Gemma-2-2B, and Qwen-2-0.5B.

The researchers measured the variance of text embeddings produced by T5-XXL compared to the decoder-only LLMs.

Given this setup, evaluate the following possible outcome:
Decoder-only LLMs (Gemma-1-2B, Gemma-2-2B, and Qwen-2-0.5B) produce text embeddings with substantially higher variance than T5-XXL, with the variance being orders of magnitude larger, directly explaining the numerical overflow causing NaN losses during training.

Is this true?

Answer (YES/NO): YES